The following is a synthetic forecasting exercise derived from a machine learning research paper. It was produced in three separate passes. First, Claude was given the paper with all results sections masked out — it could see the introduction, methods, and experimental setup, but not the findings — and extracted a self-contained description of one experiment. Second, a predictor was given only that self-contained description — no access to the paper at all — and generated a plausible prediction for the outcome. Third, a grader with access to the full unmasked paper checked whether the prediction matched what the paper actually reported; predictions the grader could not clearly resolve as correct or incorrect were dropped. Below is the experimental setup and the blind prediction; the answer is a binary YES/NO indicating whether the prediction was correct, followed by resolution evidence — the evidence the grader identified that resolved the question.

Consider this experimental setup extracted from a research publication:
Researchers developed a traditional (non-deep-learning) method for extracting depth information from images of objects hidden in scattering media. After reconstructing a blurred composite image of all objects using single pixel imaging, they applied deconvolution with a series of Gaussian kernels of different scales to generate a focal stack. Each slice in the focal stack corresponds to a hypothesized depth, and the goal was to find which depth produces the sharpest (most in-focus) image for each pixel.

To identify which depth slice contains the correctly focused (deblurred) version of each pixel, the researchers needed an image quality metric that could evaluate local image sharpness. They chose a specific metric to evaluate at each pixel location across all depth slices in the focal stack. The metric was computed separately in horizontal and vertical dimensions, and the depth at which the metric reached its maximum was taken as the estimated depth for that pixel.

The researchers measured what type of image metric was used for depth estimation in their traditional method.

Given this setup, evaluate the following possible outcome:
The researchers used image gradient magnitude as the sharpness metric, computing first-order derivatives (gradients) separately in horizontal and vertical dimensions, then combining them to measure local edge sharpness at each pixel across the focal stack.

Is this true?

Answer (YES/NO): NO